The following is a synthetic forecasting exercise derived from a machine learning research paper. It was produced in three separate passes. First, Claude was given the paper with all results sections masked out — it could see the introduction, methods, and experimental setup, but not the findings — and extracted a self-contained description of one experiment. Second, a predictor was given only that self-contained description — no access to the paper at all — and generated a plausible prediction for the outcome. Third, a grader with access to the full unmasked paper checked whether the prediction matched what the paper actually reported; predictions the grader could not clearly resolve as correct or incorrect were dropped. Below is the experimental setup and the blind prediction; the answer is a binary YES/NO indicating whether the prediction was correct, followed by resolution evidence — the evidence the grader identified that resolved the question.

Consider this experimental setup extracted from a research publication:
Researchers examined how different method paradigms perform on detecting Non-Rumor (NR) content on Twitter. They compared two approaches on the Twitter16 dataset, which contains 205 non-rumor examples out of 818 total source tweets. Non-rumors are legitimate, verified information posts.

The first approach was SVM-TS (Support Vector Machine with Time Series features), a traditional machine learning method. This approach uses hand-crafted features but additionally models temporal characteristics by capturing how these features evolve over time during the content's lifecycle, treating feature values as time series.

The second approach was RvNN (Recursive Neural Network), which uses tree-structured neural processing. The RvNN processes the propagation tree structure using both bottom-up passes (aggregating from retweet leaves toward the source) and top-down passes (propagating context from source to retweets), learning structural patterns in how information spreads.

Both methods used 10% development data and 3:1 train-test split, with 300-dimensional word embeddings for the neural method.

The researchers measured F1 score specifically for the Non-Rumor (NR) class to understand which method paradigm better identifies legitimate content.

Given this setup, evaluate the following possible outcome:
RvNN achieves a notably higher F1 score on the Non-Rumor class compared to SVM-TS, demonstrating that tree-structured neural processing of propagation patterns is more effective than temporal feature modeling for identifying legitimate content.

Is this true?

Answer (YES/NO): NO